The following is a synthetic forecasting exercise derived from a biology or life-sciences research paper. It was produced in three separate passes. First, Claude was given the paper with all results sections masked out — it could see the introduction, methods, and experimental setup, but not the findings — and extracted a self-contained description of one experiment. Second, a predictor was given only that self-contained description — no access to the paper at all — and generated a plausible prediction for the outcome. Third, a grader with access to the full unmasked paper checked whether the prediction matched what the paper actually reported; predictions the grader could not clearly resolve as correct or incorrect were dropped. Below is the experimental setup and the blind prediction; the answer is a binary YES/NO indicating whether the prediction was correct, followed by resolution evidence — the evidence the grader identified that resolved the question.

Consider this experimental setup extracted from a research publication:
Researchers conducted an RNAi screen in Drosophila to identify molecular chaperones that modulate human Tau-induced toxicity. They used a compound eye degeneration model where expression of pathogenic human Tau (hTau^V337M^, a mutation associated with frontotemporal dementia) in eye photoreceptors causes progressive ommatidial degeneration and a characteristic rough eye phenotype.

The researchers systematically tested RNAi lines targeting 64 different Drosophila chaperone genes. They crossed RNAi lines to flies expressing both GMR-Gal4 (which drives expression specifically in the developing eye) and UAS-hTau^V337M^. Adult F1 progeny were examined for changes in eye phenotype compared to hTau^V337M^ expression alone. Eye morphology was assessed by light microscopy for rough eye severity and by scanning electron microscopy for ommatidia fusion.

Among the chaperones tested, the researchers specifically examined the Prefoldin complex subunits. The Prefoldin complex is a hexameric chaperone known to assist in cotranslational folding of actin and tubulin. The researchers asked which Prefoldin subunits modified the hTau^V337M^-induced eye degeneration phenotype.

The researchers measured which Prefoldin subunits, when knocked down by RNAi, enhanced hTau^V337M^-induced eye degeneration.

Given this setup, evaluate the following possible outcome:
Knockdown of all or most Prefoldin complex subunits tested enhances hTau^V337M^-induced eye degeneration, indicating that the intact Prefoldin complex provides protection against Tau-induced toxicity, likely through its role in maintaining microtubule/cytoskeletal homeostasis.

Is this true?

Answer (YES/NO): YES